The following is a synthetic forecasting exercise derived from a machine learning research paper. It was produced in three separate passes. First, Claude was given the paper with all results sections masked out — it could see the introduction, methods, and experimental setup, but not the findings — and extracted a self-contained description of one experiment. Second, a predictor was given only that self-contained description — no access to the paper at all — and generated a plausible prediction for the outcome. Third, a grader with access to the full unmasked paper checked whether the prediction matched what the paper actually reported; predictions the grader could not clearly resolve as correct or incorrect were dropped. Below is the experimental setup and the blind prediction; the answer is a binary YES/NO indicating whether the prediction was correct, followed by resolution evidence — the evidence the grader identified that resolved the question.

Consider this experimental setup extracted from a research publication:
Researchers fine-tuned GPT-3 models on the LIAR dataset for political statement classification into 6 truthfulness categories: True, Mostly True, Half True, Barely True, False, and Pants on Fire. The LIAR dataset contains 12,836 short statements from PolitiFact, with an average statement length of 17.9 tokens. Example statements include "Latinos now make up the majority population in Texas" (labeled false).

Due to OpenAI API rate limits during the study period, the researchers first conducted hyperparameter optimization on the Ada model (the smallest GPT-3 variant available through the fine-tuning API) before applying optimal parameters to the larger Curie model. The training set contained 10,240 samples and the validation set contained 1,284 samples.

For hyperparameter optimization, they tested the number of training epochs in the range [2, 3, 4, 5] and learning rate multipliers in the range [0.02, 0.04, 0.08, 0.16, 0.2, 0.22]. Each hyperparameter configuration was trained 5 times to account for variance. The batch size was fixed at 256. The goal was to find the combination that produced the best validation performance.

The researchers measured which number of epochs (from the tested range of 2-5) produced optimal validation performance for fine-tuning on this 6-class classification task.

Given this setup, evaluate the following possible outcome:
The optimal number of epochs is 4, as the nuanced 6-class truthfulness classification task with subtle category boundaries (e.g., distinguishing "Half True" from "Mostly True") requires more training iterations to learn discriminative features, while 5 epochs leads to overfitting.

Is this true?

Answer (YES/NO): NO